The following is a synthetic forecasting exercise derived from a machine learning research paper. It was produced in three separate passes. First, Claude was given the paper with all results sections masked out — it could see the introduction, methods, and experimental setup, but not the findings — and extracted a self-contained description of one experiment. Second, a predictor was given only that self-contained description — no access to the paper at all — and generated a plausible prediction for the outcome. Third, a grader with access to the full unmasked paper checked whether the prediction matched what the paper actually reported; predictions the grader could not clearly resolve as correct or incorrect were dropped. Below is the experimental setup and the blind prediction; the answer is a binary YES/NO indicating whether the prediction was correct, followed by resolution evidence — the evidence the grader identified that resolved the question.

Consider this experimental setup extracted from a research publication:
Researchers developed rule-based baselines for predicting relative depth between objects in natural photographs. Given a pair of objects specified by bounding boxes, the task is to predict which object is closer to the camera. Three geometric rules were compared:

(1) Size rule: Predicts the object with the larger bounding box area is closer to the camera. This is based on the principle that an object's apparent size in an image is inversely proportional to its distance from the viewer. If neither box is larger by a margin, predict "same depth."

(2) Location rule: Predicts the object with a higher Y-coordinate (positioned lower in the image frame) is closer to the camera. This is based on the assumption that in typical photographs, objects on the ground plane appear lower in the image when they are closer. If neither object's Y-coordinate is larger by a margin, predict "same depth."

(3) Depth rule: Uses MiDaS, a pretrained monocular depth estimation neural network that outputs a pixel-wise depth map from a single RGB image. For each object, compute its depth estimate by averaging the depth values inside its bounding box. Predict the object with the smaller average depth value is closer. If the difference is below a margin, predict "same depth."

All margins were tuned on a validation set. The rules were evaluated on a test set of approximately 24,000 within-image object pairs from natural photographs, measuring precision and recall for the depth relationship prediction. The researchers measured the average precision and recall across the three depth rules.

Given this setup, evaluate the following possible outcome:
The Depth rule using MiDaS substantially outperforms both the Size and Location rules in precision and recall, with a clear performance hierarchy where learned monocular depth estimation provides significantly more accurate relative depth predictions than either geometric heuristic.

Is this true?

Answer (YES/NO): NO